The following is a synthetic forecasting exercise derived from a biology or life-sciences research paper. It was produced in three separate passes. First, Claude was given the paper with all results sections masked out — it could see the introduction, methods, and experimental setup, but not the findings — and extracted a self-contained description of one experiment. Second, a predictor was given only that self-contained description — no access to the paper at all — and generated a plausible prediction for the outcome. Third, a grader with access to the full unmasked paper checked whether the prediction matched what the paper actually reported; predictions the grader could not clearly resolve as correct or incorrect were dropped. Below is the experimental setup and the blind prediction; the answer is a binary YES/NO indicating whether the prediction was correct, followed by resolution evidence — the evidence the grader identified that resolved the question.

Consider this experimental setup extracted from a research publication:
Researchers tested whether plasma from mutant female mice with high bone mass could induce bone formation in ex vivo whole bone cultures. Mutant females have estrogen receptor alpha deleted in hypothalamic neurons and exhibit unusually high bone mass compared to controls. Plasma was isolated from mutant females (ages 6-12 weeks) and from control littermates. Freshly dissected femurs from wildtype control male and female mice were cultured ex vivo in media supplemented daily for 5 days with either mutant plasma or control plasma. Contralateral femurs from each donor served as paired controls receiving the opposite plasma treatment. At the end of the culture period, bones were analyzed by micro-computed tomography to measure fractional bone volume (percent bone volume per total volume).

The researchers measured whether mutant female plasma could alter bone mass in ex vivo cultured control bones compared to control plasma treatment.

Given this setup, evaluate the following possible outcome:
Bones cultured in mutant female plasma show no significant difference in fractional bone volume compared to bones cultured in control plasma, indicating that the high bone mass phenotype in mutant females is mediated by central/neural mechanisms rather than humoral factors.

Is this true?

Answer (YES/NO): NO